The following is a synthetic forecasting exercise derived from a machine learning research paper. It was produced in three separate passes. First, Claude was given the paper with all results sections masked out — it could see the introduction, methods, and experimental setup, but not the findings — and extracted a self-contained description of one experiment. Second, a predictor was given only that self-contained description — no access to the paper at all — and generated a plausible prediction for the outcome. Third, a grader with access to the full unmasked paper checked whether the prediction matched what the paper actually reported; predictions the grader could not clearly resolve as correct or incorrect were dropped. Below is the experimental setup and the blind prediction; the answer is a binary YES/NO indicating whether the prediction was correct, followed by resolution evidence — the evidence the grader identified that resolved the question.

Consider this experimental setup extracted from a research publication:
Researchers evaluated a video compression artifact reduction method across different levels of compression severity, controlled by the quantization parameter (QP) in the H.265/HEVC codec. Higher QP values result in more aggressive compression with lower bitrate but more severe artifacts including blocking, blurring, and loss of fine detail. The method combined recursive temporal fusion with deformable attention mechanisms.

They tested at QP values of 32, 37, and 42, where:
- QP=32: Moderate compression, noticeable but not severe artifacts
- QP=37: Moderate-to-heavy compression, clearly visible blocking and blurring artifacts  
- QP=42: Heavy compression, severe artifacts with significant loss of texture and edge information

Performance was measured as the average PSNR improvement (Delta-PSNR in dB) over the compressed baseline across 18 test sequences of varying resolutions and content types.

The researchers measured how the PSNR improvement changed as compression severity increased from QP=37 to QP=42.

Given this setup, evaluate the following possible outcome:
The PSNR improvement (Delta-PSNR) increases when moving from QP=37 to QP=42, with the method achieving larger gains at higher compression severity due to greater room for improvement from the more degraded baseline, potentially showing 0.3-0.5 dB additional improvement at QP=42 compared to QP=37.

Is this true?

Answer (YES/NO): NO